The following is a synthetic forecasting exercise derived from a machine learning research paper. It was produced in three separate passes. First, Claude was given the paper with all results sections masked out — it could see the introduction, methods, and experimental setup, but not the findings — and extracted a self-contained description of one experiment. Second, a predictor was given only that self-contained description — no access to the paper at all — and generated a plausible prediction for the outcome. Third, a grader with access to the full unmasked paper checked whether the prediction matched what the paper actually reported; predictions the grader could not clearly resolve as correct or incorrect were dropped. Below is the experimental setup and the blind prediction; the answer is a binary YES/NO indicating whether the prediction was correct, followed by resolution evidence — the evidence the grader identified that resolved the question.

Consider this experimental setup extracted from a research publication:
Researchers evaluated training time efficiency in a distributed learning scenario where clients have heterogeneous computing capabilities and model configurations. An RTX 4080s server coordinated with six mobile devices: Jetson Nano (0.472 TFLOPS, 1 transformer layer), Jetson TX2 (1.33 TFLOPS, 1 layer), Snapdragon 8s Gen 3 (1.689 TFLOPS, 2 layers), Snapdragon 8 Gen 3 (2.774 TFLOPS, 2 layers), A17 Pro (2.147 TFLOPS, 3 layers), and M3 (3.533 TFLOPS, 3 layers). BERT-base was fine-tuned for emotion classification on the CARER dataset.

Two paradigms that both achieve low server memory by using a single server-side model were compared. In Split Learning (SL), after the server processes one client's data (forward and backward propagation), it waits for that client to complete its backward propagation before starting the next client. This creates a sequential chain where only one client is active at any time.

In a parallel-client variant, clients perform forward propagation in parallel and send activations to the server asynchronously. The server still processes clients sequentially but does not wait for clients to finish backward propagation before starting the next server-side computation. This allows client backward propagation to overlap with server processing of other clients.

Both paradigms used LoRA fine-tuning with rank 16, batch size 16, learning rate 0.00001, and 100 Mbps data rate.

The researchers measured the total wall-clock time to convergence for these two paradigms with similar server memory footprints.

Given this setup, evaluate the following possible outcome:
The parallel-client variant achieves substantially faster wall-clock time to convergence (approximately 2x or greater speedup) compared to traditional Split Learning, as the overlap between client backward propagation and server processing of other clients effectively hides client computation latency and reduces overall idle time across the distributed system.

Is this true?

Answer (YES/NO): NO